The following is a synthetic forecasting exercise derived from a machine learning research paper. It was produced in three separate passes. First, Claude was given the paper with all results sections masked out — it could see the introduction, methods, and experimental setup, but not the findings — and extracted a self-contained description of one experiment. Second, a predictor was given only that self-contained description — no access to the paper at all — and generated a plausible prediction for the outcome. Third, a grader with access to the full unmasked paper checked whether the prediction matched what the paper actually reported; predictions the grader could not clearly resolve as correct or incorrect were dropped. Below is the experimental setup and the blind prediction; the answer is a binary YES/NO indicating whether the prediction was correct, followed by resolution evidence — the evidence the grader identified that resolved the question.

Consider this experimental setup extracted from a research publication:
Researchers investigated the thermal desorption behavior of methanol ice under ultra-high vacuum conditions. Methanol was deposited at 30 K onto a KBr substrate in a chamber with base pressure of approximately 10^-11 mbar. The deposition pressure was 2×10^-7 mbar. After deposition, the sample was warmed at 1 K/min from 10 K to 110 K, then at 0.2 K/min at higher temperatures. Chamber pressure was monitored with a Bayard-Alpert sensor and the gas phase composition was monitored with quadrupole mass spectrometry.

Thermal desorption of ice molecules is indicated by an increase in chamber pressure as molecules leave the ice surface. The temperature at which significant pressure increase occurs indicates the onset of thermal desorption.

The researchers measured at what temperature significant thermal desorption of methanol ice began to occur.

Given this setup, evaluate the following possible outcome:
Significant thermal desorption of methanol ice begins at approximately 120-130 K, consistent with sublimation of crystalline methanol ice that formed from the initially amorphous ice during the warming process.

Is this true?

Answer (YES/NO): YES